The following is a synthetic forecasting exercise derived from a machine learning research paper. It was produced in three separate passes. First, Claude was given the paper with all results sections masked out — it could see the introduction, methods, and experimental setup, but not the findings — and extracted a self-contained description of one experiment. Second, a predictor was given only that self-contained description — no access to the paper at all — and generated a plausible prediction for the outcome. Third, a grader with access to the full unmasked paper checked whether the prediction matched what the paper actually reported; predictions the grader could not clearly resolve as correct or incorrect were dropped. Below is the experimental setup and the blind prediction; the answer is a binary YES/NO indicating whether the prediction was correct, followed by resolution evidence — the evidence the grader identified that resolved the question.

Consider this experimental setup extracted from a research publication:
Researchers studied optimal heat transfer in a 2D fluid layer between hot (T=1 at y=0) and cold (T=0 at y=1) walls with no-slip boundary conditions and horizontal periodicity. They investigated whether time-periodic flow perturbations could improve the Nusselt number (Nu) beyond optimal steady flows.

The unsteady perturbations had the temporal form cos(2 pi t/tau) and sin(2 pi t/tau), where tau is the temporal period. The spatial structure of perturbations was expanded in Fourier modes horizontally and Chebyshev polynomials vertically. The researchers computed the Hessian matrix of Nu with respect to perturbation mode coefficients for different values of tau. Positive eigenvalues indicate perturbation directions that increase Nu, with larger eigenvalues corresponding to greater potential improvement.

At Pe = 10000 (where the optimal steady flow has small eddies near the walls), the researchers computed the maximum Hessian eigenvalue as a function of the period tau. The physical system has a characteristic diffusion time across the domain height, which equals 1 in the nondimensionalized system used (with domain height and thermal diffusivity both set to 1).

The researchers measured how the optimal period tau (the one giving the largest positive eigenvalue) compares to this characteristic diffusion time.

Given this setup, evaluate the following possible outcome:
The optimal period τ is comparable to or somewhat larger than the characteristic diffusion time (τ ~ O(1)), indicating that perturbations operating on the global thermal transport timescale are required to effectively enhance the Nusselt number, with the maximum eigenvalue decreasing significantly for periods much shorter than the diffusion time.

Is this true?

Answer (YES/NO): NO